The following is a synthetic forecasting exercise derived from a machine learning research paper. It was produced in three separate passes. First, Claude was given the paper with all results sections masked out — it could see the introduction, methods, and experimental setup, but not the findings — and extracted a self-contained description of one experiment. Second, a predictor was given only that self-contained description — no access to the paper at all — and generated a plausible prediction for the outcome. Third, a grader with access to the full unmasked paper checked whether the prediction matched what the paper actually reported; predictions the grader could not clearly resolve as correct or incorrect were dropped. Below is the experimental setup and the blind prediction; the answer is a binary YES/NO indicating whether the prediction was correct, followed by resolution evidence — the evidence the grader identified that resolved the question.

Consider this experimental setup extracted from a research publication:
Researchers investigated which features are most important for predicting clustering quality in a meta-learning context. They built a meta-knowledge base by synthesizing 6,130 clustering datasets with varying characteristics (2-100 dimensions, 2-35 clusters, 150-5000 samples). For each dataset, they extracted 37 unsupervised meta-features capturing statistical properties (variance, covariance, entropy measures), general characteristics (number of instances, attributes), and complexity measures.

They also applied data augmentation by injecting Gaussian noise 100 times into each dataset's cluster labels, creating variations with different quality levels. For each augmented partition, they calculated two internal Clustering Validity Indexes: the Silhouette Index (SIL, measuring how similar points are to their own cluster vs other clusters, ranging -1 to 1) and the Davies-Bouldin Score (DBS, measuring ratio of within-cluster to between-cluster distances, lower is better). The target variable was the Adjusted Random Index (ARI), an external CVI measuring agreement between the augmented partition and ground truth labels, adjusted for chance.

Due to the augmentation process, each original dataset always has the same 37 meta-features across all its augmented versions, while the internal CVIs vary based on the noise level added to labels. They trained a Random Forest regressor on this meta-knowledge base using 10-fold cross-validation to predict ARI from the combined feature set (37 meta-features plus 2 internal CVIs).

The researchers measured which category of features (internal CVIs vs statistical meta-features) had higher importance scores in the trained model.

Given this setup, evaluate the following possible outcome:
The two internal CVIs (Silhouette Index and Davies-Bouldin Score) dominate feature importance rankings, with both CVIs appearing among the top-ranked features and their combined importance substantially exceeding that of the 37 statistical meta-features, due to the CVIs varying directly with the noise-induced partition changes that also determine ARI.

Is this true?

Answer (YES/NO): YES